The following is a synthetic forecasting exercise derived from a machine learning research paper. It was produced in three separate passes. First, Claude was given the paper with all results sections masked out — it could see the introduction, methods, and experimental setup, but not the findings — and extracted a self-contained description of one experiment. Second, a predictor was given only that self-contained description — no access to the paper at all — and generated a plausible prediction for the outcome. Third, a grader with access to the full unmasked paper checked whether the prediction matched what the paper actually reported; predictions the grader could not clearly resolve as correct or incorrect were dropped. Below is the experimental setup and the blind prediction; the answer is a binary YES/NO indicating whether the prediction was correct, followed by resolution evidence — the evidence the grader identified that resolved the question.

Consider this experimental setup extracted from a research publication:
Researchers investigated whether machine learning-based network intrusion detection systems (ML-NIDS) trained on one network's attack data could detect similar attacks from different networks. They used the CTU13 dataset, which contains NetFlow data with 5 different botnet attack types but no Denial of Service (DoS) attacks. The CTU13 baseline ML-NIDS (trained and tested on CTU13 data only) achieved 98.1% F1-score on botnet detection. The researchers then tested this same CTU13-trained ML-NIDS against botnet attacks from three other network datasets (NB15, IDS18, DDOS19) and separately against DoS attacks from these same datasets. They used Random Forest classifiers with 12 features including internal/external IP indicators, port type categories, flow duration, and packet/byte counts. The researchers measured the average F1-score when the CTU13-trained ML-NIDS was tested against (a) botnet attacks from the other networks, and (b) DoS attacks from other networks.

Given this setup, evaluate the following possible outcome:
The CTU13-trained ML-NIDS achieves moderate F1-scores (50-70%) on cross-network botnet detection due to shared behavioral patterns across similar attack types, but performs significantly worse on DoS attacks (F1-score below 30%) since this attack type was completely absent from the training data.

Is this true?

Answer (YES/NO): NO